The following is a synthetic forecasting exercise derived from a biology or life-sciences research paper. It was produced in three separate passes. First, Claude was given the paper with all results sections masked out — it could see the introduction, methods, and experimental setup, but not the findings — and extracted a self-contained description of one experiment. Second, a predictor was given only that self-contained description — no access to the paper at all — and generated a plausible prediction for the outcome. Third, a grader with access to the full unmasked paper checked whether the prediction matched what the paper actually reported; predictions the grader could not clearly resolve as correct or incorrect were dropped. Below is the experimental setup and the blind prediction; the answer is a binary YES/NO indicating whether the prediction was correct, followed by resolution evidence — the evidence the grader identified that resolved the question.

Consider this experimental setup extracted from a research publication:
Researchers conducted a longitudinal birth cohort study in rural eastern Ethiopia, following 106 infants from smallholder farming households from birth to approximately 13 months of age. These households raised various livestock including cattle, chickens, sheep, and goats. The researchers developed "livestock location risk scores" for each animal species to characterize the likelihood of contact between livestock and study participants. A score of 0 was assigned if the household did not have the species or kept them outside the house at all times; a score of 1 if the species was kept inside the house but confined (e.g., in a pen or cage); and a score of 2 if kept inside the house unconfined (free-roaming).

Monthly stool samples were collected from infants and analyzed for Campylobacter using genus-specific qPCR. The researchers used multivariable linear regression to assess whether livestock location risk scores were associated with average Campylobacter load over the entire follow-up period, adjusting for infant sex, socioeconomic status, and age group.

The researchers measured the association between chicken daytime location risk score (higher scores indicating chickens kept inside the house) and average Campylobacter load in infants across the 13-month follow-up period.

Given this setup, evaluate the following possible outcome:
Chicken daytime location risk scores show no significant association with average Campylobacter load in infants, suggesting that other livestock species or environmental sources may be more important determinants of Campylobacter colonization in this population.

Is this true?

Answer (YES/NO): NO